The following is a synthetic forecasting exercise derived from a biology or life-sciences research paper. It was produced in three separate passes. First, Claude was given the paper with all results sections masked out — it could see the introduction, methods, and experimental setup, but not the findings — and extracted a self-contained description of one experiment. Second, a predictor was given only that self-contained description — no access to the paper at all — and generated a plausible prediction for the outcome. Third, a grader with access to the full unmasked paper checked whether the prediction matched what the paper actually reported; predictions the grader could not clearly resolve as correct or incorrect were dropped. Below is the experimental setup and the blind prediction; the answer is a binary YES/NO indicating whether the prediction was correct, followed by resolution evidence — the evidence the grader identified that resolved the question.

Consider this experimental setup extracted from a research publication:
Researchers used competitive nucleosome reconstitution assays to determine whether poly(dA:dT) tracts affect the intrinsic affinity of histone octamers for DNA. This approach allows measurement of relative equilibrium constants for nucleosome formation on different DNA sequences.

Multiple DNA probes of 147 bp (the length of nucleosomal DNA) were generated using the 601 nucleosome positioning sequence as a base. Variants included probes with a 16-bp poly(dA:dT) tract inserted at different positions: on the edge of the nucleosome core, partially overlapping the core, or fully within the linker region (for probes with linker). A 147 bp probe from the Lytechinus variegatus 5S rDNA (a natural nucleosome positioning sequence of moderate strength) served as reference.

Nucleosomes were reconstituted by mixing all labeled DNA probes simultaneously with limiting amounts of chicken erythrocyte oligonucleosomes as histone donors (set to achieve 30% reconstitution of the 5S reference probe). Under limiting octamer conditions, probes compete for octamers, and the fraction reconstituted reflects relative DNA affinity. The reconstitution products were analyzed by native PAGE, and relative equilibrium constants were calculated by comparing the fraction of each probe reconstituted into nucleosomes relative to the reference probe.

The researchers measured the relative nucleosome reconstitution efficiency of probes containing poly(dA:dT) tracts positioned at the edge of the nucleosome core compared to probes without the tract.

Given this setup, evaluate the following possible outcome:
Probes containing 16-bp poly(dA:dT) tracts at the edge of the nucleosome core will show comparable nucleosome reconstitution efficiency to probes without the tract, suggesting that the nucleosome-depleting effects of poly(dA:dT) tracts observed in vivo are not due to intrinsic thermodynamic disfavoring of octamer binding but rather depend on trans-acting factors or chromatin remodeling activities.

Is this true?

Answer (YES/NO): YES